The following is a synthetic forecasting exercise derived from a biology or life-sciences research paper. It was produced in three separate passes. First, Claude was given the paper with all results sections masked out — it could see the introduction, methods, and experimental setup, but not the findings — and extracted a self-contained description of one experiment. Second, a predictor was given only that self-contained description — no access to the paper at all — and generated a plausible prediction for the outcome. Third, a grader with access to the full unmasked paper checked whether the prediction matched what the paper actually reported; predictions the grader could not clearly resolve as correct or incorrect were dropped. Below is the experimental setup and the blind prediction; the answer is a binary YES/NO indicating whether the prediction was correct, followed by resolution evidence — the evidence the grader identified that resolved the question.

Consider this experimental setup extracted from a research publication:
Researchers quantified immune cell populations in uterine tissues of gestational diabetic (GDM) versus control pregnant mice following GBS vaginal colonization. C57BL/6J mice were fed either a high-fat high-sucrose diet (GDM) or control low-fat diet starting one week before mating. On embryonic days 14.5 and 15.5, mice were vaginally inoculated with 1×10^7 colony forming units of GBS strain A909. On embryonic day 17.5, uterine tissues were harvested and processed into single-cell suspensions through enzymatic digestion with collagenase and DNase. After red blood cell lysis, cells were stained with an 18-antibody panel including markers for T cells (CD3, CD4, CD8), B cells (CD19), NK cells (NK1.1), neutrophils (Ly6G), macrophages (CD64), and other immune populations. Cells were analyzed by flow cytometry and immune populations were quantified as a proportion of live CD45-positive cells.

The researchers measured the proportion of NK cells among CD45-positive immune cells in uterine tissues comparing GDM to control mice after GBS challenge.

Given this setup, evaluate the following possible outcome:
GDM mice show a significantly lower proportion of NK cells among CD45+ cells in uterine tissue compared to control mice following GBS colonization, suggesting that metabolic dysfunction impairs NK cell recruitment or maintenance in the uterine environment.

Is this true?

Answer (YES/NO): YES